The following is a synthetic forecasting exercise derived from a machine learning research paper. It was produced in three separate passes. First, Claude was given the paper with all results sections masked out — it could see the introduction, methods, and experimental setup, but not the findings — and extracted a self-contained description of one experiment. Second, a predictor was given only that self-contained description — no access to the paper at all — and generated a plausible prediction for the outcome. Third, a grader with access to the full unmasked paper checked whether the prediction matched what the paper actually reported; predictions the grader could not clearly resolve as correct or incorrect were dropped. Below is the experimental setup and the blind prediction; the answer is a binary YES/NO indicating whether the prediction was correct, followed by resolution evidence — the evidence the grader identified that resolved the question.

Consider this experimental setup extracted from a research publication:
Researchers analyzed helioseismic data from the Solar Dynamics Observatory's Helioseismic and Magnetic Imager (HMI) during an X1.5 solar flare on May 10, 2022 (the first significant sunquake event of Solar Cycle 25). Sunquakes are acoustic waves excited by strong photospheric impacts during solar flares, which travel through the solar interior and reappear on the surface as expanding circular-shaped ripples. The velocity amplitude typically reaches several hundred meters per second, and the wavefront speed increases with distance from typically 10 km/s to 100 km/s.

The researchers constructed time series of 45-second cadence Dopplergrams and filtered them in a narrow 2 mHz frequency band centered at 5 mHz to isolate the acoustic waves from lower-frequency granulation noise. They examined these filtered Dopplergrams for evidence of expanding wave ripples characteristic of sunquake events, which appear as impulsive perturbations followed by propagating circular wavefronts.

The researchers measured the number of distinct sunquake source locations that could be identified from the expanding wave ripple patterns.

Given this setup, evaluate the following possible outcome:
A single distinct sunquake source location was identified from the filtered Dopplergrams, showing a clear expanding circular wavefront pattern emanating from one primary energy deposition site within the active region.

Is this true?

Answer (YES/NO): NO